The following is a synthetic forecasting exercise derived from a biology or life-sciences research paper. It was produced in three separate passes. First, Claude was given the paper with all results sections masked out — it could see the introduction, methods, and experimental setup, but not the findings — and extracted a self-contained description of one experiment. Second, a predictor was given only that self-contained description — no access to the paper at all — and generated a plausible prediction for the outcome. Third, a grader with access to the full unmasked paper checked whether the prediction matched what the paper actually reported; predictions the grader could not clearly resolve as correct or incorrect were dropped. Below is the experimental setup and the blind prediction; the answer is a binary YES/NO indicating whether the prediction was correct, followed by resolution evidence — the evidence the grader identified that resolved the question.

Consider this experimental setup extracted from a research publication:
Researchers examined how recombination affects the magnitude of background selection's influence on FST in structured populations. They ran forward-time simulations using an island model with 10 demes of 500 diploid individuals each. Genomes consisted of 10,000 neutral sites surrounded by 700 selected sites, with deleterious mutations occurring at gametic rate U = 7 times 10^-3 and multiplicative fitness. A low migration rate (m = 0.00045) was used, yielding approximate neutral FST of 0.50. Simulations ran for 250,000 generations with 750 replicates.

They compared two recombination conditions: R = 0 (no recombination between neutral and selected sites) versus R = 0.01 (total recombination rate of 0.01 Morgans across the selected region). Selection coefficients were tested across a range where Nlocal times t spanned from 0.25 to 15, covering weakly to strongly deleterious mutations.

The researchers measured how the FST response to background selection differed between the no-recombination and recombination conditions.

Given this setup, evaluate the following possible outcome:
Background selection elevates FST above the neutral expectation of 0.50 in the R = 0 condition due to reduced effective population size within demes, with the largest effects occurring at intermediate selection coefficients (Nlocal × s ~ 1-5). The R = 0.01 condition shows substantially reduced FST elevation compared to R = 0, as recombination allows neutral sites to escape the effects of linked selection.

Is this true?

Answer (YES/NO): YES